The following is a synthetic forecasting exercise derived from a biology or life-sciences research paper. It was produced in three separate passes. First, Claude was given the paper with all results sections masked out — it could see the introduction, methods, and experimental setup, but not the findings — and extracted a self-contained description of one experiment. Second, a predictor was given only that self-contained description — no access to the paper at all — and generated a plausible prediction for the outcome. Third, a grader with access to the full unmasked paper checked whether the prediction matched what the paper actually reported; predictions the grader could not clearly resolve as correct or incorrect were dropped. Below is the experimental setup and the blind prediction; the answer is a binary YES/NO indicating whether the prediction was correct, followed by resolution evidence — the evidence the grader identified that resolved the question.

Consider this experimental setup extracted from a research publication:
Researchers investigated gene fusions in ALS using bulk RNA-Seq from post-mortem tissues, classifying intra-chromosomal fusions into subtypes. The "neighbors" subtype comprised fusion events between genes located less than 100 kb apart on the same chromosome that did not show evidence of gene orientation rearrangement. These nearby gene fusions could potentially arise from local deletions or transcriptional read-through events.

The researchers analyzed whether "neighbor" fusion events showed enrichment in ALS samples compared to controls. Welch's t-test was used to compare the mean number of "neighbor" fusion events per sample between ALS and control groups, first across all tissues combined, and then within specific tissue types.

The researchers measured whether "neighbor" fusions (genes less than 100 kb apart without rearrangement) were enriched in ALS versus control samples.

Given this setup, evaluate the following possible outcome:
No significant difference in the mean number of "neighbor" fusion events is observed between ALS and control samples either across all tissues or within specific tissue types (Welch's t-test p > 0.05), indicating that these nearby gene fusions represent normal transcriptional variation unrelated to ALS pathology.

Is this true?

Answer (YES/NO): NO